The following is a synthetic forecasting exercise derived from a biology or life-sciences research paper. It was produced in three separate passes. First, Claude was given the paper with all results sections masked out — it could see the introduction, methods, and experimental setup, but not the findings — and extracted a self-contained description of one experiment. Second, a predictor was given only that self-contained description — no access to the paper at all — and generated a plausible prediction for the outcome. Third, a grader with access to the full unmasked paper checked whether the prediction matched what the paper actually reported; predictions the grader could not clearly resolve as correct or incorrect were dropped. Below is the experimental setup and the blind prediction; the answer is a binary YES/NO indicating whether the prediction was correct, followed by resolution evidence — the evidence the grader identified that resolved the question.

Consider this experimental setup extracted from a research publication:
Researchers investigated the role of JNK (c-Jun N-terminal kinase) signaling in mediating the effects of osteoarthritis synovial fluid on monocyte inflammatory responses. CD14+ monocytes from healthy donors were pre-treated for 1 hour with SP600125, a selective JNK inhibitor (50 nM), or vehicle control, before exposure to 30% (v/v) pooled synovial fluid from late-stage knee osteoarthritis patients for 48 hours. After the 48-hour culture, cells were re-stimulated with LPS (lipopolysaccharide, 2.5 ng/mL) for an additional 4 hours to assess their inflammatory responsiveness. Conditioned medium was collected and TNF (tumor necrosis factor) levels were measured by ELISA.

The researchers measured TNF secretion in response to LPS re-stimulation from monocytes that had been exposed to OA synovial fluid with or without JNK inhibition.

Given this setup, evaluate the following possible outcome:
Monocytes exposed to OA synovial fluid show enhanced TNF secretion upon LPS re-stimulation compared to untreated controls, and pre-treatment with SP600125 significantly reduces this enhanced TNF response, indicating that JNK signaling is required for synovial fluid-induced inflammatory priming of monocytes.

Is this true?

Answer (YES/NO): NO